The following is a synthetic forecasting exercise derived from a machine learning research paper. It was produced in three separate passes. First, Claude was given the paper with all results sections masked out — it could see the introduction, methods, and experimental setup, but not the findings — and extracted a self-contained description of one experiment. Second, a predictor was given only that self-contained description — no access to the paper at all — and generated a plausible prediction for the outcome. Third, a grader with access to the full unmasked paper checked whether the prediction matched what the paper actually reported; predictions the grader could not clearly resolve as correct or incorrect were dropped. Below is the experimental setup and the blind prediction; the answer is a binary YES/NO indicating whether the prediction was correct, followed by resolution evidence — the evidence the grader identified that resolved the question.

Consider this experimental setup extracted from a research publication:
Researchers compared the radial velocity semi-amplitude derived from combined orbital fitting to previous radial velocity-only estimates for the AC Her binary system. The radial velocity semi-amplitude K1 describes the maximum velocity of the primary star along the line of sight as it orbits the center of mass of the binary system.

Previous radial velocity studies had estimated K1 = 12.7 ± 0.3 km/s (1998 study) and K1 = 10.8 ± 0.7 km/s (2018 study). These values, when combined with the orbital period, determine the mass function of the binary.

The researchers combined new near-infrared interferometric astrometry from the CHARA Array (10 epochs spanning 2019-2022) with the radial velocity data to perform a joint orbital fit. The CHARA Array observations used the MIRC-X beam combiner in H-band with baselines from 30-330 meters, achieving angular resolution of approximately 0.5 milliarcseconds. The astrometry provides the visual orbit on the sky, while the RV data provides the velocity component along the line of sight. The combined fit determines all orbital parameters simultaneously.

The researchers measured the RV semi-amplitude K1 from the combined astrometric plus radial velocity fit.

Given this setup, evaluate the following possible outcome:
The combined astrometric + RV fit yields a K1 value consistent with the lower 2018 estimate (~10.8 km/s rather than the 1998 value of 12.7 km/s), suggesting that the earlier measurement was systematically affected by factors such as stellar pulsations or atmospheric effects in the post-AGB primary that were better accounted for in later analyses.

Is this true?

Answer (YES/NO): YES